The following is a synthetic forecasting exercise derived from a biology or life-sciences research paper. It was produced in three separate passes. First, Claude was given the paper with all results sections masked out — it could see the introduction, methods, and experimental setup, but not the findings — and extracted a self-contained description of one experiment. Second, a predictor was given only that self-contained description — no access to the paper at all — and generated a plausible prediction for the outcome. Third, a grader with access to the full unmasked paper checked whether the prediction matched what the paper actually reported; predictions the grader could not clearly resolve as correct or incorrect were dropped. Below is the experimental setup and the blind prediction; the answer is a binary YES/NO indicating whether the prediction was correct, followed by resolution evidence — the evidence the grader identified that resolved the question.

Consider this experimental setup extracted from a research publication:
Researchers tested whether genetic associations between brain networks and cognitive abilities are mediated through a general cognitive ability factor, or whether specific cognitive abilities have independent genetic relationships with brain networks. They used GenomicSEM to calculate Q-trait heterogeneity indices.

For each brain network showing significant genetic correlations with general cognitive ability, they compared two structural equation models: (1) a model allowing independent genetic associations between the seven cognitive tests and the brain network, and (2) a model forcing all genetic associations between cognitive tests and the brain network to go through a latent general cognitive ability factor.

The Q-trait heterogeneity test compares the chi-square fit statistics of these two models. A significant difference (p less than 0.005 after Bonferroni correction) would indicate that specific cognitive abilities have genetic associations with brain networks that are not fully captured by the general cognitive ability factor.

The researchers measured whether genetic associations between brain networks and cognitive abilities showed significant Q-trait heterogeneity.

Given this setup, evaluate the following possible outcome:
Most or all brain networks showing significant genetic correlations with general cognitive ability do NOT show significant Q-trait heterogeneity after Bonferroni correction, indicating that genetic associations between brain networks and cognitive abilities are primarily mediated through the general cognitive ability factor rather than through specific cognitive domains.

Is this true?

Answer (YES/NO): YES